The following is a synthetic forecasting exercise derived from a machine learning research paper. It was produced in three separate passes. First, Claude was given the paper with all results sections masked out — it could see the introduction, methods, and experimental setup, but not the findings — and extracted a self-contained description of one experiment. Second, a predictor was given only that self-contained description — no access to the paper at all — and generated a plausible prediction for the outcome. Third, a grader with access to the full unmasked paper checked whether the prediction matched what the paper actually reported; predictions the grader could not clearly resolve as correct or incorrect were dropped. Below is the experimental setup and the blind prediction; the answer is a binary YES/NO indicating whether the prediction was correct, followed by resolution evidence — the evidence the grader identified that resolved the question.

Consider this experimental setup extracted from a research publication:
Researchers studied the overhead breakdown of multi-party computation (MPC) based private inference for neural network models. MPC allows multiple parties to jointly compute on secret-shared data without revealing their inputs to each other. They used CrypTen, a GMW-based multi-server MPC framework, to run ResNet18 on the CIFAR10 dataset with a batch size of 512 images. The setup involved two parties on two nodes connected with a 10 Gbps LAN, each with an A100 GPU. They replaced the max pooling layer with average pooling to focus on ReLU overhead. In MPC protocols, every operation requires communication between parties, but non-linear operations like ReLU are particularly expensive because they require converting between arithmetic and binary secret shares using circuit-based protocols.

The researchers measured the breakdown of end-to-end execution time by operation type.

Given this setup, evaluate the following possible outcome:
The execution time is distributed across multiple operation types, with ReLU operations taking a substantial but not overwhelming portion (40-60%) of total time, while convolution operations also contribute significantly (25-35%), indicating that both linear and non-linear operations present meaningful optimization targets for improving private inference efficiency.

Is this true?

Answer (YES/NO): NO